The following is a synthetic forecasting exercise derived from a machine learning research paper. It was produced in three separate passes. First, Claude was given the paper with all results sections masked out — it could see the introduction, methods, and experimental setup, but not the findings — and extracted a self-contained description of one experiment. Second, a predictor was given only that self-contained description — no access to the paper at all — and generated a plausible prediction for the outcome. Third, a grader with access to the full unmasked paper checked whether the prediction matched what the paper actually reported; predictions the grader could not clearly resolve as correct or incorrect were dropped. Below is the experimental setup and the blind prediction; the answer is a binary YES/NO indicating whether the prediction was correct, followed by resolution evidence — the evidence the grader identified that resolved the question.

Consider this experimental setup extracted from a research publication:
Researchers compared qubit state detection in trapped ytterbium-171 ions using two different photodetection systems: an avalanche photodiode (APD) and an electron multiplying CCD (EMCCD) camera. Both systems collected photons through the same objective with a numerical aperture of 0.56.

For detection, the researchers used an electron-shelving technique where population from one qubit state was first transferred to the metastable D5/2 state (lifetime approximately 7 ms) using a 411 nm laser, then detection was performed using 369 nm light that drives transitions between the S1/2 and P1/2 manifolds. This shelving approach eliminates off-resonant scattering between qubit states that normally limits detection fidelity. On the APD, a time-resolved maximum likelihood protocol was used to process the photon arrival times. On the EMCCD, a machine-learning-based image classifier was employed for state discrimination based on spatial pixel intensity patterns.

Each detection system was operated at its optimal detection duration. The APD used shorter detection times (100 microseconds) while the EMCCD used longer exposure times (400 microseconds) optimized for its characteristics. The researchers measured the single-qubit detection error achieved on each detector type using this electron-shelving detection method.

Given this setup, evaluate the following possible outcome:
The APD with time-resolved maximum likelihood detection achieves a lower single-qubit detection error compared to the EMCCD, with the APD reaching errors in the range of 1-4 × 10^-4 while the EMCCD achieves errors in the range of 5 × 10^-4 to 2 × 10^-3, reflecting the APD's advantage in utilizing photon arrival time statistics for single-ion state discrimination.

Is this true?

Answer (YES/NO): NO